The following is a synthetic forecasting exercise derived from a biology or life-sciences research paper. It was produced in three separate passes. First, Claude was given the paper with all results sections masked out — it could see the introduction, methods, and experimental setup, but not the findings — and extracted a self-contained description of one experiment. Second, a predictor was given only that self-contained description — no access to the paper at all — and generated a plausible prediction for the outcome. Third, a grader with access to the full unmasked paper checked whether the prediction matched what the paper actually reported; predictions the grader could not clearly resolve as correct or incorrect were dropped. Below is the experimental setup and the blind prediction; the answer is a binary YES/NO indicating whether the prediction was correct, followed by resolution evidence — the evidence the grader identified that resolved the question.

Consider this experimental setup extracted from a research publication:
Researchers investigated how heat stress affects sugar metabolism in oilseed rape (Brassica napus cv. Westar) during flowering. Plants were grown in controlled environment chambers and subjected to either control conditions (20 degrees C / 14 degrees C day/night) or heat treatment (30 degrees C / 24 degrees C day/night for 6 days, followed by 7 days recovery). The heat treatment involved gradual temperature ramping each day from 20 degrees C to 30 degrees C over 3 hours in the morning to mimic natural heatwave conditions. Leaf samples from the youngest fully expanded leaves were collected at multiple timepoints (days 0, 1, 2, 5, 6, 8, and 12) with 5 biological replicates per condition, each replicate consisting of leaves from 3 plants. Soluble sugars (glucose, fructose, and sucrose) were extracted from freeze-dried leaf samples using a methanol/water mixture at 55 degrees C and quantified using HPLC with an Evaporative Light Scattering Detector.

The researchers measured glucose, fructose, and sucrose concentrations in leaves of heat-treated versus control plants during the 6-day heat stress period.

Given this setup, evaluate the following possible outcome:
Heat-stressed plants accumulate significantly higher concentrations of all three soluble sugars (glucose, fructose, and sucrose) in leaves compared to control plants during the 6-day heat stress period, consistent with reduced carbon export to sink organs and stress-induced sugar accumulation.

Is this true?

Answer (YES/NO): YES